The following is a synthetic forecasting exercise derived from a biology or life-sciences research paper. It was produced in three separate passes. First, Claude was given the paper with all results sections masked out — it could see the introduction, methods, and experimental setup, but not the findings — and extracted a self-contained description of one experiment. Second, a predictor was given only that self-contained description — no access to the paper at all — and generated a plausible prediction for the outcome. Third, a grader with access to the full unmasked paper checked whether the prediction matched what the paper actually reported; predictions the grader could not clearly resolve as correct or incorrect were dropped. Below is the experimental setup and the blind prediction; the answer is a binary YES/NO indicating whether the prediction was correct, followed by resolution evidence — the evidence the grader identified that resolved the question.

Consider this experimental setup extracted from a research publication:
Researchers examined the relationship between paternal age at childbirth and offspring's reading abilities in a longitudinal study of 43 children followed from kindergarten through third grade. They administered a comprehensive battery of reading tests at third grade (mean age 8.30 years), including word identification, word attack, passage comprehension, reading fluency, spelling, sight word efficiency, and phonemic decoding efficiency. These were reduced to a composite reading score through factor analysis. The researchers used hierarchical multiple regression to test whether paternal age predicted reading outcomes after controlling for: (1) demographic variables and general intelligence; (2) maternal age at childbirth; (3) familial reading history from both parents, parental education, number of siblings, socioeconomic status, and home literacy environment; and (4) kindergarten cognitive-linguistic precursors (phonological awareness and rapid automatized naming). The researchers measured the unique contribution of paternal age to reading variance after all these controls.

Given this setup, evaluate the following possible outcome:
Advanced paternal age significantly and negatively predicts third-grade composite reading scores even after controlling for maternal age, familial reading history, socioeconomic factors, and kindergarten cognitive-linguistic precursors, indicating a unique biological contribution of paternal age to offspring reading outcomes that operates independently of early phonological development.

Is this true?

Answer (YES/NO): YES